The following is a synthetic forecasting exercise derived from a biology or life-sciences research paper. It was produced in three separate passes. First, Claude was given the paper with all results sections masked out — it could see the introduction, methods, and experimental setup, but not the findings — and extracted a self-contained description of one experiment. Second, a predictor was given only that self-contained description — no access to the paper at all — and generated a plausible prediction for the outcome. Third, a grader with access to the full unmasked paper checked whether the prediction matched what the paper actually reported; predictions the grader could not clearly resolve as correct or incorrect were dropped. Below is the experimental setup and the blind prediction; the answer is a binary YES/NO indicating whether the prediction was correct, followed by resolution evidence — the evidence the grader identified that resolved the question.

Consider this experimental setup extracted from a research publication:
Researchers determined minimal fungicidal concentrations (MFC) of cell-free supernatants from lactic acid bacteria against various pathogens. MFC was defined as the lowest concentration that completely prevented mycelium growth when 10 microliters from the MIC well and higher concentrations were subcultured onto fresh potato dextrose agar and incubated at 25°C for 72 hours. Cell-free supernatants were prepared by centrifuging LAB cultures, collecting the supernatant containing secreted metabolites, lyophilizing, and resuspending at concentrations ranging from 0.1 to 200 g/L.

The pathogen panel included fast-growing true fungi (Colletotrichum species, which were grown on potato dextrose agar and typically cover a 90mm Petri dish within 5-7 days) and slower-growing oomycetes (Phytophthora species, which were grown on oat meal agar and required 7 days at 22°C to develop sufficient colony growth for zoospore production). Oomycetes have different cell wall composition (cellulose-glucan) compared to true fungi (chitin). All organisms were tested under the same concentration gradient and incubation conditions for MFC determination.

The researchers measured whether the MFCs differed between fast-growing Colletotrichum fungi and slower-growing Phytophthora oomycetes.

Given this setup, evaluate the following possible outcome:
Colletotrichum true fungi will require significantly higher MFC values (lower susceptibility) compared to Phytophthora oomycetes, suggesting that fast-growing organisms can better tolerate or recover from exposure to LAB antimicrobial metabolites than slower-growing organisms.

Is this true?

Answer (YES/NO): NO